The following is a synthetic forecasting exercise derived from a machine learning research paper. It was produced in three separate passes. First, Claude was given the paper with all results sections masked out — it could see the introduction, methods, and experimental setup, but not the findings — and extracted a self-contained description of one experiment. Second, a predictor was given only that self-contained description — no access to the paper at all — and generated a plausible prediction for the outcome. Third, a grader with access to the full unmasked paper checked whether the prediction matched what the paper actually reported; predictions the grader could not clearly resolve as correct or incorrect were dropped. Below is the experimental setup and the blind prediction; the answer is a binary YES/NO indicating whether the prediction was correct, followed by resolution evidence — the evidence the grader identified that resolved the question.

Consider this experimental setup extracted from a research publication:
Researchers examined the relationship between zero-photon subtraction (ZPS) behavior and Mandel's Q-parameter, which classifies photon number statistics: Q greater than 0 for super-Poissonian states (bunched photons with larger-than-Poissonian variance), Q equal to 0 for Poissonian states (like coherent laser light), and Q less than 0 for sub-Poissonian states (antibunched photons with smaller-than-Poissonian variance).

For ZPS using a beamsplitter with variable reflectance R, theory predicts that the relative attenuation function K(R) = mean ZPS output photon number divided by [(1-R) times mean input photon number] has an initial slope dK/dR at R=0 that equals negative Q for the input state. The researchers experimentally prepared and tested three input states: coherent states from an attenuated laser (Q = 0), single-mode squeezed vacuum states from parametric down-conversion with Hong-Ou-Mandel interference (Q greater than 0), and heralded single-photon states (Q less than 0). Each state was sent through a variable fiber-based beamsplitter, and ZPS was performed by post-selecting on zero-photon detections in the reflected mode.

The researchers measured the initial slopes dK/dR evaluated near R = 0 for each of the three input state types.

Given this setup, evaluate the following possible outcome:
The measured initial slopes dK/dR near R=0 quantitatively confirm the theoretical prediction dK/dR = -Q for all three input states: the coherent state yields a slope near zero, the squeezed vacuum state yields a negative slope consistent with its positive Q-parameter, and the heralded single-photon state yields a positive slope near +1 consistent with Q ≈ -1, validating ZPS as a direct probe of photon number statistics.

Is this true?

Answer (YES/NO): NO